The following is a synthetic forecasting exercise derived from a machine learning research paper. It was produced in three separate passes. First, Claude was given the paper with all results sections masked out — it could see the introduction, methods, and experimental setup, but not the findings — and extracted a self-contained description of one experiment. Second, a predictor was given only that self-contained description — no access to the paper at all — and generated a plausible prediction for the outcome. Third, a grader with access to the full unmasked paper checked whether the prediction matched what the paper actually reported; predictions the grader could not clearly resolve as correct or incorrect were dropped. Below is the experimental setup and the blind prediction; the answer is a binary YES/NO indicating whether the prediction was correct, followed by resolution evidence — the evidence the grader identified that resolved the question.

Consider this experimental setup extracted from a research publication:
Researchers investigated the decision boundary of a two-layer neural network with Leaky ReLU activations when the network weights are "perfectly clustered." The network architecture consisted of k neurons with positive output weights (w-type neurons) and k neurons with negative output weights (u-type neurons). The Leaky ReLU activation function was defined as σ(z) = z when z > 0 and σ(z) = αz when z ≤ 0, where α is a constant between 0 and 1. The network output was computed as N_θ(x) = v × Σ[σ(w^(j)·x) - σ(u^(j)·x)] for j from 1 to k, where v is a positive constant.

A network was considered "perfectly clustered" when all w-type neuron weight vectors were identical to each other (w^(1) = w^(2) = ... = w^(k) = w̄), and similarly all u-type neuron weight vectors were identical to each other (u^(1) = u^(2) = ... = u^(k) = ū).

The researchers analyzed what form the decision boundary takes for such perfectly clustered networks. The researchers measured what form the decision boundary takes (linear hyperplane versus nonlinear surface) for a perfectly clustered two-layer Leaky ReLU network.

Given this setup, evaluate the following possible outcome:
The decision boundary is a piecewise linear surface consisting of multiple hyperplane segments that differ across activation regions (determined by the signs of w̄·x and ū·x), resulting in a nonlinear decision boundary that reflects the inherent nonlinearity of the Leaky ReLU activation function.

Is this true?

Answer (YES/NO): NO